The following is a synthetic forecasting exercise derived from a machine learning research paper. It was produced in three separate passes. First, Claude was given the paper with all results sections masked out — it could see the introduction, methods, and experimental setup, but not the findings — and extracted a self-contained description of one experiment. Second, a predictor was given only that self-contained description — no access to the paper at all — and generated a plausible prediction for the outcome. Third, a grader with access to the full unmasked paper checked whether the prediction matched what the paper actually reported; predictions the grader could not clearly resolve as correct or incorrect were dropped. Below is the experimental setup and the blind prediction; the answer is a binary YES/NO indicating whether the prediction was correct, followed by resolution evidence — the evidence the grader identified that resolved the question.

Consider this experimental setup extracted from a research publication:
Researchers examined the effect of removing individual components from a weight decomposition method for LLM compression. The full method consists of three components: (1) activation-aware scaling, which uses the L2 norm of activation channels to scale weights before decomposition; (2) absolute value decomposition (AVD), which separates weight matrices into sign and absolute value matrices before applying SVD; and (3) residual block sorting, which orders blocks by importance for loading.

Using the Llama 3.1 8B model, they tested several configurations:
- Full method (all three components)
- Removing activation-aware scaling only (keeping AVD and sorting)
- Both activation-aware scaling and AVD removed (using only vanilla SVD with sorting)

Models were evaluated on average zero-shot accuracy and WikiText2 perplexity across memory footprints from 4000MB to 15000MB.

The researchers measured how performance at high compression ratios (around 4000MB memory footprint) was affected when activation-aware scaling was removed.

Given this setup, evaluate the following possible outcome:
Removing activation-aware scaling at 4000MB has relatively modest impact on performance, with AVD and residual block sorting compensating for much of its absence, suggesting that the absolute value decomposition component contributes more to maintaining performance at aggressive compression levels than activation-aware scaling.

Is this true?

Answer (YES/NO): NO